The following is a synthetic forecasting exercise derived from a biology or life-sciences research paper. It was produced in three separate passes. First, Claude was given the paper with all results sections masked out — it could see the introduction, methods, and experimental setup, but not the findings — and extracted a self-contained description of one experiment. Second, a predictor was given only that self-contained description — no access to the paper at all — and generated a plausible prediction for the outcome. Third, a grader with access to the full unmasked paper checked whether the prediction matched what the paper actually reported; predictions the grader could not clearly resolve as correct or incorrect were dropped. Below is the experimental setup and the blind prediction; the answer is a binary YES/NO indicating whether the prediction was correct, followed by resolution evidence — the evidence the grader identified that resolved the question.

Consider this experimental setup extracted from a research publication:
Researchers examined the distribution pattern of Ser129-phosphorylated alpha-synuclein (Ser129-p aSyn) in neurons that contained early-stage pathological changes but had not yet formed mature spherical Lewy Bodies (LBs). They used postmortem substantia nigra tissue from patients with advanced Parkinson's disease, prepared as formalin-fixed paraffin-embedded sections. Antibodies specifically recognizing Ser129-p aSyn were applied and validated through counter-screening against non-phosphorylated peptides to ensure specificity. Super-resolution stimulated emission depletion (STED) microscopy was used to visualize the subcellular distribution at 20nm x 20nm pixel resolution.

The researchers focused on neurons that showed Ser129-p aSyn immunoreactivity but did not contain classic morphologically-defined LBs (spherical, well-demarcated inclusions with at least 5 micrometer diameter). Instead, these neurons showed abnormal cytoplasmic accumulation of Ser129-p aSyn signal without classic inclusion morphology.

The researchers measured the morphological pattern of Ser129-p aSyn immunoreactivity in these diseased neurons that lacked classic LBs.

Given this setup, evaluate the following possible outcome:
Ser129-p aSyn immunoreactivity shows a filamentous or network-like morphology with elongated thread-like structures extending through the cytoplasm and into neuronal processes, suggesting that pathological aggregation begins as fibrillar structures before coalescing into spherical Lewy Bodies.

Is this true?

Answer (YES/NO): YES